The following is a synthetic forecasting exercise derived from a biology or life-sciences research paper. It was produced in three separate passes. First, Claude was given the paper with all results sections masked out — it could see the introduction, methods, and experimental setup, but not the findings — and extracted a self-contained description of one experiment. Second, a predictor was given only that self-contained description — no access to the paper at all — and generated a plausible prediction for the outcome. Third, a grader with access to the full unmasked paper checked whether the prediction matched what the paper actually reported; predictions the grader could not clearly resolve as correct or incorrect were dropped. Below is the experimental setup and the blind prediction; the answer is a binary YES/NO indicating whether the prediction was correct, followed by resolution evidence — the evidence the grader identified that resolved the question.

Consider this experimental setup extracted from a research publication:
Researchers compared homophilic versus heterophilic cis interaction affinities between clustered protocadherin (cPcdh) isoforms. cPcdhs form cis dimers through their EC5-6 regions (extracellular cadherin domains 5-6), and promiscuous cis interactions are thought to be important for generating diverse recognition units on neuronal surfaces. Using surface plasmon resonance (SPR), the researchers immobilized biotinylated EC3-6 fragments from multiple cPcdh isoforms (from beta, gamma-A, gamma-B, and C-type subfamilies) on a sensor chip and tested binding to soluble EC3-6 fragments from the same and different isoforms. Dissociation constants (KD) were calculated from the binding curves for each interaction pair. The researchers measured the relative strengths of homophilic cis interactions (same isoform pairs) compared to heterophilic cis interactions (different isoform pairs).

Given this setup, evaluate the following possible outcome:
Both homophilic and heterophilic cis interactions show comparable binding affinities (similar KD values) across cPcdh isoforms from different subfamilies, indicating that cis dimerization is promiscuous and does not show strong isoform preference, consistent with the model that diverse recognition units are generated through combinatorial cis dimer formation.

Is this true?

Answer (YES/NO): NO